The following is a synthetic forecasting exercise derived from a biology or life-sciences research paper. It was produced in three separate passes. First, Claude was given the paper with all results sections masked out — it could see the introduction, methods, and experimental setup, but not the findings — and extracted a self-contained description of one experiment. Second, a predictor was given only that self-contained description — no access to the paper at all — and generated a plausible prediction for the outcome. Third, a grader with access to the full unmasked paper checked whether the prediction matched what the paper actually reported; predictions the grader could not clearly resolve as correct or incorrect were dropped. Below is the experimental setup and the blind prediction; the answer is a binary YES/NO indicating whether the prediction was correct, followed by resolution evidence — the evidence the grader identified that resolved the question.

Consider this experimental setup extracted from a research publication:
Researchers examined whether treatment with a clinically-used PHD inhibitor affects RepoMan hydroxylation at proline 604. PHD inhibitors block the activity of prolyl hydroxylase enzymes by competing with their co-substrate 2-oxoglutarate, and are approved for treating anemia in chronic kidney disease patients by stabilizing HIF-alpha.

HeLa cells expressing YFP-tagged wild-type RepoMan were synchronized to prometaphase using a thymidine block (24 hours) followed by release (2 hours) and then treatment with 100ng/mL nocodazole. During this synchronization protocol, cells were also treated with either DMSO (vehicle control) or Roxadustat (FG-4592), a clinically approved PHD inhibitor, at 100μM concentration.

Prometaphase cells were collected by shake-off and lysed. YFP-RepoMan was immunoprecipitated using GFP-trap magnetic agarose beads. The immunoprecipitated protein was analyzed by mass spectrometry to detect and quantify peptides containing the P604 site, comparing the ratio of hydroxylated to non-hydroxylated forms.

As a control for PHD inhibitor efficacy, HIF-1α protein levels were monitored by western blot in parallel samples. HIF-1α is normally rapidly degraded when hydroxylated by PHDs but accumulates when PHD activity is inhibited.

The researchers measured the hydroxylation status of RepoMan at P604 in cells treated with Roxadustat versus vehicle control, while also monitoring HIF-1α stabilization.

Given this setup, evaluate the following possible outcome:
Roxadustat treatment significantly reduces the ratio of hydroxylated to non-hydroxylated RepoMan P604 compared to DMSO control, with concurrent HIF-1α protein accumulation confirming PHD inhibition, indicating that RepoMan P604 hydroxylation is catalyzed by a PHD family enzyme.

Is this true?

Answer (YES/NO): YES